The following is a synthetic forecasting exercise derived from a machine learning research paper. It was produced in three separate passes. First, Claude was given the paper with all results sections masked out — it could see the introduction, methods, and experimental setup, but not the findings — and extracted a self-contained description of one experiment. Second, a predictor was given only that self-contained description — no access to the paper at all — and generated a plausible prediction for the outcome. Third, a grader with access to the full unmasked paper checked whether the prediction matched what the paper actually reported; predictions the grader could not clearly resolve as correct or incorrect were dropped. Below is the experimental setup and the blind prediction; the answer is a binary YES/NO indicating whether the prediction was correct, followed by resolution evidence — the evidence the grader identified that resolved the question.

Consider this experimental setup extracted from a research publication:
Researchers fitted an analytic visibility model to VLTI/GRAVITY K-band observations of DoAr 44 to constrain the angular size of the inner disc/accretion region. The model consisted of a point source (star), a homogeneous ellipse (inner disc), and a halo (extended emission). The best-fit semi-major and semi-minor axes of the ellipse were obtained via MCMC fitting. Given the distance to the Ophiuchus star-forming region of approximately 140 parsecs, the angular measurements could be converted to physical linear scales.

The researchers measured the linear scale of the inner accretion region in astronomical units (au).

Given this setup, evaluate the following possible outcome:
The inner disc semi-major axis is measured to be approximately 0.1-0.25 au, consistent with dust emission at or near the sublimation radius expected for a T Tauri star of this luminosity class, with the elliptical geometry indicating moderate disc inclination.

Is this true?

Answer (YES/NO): YES